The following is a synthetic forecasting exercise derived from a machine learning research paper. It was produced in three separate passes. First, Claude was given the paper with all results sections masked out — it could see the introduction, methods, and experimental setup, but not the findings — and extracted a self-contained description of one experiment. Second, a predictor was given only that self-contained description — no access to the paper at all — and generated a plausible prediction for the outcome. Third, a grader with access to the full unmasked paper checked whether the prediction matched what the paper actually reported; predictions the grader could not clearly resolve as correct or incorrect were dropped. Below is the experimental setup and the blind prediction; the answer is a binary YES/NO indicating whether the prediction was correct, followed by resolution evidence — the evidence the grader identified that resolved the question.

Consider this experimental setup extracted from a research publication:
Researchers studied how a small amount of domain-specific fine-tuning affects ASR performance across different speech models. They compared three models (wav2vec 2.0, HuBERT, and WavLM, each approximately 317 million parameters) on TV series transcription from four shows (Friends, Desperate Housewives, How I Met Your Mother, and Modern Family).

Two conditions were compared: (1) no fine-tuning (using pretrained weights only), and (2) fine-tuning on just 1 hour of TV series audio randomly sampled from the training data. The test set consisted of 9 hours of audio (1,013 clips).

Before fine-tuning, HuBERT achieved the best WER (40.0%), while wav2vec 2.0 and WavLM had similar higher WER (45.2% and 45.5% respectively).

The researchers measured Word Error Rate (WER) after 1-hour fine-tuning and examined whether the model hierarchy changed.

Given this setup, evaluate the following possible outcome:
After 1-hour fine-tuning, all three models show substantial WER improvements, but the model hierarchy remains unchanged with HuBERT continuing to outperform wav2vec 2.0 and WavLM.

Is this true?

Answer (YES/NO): NO